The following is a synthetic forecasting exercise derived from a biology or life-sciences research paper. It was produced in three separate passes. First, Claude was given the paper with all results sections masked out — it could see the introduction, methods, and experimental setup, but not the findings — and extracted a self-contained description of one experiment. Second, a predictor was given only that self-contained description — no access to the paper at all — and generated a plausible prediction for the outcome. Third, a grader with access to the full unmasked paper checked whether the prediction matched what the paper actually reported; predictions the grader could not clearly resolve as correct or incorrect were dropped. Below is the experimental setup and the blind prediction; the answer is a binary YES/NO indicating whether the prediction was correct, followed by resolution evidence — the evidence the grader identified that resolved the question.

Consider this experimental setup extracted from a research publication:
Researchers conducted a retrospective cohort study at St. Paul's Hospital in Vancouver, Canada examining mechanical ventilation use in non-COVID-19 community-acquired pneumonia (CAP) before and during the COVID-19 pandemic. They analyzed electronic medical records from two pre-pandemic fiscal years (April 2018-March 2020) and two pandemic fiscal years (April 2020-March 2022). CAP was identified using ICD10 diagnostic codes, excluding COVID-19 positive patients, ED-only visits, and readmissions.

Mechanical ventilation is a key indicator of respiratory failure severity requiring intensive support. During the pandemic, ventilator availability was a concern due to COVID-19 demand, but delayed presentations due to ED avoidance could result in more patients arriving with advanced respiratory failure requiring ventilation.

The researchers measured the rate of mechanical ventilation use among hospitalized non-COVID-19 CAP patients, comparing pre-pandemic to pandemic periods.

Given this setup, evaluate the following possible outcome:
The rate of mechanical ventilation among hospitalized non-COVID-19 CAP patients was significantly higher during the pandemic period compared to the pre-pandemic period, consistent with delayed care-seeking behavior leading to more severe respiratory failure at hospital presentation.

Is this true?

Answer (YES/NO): YES